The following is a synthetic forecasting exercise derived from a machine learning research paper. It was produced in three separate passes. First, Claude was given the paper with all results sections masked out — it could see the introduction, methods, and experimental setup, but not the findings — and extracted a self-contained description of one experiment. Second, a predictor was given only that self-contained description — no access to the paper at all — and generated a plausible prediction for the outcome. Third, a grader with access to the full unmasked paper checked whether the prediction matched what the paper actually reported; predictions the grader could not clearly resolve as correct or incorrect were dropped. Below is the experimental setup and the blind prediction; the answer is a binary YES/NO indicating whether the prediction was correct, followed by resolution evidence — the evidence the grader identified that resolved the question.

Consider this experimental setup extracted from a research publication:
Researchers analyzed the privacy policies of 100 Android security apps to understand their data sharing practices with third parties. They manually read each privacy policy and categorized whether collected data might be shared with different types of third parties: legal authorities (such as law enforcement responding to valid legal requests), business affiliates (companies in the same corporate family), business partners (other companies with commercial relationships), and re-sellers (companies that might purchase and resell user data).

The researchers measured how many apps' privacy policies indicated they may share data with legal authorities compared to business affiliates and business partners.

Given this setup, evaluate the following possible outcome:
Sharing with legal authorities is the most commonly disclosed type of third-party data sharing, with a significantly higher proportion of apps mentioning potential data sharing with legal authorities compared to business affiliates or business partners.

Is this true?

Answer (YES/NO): NO